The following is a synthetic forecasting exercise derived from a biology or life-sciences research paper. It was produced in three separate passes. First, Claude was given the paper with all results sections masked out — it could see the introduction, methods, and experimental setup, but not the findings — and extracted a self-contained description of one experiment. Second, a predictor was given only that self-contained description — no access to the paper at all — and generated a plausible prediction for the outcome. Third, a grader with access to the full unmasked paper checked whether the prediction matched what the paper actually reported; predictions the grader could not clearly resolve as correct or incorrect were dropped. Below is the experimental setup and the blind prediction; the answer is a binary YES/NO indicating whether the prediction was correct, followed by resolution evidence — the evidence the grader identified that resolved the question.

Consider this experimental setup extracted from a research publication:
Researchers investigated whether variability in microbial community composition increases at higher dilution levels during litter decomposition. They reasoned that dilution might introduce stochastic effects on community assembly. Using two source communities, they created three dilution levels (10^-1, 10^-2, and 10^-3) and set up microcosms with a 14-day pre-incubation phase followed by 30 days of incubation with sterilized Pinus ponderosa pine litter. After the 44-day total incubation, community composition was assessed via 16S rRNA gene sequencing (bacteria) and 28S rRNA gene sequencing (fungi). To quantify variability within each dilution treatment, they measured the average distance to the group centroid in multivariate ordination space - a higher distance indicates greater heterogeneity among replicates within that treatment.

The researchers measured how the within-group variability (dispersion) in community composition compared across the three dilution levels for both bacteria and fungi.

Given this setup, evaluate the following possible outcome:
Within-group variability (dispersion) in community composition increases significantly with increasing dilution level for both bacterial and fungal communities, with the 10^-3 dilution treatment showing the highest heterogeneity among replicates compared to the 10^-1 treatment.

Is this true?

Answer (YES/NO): NO